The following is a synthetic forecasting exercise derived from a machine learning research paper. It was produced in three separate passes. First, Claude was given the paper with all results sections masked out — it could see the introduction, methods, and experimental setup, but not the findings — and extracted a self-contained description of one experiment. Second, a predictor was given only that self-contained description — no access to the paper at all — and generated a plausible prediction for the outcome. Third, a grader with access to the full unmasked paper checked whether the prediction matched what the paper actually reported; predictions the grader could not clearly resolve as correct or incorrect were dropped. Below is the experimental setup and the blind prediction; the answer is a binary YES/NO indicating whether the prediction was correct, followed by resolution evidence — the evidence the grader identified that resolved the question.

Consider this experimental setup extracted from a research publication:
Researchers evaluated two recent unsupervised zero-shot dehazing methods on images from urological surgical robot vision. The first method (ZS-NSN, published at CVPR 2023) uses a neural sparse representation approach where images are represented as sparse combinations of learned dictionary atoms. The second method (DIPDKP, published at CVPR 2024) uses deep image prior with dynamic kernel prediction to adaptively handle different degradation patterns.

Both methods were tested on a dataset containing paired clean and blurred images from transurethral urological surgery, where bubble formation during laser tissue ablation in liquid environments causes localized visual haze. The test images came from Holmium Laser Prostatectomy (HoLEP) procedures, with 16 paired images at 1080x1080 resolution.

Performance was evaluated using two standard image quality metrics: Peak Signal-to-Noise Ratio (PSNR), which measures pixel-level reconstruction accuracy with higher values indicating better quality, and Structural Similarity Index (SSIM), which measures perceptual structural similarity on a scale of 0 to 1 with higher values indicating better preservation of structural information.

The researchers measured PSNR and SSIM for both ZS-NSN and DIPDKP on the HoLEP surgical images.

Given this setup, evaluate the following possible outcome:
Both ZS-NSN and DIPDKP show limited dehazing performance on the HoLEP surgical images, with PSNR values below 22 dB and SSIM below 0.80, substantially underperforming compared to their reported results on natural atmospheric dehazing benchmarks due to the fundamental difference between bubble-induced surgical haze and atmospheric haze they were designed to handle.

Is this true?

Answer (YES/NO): NO